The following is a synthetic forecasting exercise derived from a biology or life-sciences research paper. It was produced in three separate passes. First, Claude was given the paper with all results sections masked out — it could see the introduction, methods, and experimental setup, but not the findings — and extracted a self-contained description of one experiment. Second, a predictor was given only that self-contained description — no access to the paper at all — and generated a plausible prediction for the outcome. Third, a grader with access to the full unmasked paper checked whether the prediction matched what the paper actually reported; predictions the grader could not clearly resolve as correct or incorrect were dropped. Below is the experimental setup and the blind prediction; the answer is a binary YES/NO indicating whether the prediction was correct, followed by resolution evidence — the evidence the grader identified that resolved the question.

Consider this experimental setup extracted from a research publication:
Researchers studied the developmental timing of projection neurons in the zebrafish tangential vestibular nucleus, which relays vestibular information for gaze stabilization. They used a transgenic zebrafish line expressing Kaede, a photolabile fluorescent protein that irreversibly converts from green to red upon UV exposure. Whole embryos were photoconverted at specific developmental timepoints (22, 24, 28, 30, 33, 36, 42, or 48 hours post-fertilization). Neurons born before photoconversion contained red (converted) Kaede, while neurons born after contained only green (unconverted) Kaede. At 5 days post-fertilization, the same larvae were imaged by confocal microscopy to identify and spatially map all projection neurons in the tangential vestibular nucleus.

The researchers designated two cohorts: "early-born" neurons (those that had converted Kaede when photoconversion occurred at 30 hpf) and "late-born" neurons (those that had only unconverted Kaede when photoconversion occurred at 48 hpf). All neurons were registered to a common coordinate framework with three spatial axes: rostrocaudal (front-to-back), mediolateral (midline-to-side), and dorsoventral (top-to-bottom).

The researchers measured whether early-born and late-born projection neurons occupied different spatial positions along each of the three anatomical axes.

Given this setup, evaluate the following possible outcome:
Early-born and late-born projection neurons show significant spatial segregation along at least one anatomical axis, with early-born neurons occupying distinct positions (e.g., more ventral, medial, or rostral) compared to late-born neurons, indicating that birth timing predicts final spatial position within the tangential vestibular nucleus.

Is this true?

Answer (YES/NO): YES